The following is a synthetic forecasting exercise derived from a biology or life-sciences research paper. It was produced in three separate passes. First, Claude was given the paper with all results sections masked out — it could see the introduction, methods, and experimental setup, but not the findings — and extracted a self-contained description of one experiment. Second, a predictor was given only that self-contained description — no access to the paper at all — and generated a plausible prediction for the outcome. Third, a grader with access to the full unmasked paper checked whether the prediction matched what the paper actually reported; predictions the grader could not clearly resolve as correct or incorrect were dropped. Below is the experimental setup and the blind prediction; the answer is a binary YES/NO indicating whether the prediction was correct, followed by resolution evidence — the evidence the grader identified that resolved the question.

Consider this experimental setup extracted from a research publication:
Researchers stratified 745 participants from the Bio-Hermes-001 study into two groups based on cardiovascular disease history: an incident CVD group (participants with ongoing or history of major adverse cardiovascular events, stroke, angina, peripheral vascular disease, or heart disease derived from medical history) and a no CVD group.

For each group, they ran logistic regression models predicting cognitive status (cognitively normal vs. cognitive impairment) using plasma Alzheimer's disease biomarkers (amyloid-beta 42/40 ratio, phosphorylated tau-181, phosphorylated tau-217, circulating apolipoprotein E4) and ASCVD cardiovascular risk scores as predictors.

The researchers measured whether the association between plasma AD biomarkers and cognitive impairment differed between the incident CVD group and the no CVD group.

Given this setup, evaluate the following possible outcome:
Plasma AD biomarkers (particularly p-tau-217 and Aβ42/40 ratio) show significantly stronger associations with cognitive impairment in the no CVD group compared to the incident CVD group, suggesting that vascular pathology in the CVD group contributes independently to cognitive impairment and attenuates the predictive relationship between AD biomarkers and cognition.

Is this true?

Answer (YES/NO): YES